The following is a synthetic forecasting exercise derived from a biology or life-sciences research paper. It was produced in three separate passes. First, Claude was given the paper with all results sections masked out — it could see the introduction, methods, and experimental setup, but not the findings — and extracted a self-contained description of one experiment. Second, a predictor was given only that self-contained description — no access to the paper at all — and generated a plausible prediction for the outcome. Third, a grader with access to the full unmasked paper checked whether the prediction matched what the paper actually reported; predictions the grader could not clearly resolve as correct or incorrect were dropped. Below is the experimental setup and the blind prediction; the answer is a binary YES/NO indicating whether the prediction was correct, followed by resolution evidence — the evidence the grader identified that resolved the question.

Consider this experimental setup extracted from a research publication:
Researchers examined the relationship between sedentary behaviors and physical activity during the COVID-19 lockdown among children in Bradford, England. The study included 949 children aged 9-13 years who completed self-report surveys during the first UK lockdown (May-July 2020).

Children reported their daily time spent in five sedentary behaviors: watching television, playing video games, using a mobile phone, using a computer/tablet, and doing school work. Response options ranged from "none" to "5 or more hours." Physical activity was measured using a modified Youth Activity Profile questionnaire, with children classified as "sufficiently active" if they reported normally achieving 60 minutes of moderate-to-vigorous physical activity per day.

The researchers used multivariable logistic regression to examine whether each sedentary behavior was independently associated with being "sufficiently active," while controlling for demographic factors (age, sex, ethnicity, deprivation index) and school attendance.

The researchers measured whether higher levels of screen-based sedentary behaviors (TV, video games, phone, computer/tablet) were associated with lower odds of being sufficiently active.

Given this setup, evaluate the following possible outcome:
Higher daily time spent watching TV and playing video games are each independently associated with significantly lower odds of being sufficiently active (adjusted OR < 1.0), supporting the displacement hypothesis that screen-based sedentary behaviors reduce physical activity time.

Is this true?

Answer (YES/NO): NO